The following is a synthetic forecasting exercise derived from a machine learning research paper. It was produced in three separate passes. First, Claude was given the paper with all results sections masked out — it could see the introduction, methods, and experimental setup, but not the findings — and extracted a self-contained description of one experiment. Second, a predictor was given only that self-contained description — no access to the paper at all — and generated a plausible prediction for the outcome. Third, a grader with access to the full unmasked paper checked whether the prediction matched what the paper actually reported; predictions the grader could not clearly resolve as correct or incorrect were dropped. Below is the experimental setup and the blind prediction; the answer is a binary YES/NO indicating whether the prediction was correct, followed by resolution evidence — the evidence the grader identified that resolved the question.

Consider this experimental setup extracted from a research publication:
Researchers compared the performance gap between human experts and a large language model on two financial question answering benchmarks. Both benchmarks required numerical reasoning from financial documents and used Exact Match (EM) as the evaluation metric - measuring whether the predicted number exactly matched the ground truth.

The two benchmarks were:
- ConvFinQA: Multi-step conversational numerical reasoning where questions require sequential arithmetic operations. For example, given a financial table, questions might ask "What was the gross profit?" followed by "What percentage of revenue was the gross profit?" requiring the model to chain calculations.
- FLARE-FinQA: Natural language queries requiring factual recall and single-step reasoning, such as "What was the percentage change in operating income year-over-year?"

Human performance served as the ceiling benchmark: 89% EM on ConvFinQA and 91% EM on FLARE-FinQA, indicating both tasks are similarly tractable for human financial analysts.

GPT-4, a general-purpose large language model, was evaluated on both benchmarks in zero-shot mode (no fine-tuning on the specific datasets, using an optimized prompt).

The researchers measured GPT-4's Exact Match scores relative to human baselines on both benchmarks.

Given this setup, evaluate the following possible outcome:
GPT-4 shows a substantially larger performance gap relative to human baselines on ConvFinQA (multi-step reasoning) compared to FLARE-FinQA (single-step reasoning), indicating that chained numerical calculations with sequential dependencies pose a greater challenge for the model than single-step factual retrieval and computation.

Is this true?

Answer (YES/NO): NO